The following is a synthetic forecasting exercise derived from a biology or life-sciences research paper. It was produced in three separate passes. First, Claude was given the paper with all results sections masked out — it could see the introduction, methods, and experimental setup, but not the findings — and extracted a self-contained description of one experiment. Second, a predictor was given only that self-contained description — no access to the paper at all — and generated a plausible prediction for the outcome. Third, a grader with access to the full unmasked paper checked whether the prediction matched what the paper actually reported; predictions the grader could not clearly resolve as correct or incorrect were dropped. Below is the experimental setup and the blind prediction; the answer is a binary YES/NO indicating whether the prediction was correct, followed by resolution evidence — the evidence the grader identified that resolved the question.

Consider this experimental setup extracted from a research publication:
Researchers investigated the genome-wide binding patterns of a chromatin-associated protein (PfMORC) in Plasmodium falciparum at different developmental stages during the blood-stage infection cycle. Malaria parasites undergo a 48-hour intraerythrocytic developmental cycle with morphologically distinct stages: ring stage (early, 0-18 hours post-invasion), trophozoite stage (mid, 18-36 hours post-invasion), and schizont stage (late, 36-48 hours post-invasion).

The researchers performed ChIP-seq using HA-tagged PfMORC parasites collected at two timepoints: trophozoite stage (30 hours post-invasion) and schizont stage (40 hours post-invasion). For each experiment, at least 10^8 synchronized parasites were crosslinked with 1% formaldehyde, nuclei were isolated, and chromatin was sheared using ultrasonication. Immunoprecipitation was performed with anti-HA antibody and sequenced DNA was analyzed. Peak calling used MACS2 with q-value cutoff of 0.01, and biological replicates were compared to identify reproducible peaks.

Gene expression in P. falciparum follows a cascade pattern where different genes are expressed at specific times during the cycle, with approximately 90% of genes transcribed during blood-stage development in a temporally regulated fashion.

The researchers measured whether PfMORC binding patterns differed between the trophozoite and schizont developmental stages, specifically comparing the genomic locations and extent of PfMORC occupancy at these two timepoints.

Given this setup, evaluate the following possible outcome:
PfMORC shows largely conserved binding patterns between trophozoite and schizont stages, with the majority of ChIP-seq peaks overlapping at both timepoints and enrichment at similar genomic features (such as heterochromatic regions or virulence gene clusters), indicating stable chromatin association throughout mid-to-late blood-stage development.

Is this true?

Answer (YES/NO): YES